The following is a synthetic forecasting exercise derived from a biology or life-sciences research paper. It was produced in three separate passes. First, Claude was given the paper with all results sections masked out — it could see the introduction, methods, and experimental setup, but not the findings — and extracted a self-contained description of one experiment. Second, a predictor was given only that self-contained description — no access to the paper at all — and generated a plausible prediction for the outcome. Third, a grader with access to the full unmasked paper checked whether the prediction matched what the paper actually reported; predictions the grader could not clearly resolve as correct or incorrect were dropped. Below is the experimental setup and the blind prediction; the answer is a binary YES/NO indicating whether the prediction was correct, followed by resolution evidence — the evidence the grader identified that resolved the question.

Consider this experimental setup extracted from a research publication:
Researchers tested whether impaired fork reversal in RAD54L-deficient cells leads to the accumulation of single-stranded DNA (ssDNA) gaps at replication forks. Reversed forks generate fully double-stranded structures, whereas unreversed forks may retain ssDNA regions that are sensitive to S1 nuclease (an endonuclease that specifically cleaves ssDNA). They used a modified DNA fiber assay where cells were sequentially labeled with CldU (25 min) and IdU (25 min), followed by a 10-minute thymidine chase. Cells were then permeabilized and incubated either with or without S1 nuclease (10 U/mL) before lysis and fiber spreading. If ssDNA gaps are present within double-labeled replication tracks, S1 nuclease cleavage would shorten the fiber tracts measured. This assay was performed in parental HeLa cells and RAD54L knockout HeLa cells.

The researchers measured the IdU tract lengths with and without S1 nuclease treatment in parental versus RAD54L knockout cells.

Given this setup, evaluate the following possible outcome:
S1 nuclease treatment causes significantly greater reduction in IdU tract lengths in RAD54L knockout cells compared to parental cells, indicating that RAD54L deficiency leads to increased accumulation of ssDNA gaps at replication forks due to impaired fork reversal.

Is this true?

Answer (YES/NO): YES